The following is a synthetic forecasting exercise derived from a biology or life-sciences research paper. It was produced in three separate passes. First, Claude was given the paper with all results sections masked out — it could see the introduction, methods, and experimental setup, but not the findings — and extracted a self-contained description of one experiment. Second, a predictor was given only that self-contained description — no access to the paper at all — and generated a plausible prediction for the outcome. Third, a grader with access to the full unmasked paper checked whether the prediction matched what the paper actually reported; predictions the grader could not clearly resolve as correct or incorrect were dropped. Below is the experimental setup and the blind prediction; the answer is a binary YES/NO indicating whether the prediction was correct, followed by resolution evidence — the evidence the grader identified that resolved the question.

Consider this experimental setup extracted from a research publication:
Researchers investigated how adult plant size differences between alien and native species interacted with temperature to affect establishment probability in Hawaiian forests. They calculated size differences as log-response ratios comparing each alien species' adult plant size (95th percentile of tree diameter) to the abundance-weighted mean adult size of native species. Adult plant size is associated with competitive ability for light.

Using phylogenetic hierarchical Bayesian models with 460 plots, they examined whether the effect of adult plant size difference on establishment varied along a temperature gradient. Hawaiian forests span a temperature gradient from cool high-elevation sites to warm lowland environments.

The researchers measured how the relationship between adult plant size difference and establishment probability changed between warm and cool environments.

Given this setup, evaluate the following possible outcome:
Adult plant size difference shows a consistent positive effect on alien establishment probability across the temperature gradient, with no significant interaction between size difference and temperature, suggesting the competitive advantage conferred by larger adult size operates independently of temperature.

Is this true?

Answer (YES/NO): NO